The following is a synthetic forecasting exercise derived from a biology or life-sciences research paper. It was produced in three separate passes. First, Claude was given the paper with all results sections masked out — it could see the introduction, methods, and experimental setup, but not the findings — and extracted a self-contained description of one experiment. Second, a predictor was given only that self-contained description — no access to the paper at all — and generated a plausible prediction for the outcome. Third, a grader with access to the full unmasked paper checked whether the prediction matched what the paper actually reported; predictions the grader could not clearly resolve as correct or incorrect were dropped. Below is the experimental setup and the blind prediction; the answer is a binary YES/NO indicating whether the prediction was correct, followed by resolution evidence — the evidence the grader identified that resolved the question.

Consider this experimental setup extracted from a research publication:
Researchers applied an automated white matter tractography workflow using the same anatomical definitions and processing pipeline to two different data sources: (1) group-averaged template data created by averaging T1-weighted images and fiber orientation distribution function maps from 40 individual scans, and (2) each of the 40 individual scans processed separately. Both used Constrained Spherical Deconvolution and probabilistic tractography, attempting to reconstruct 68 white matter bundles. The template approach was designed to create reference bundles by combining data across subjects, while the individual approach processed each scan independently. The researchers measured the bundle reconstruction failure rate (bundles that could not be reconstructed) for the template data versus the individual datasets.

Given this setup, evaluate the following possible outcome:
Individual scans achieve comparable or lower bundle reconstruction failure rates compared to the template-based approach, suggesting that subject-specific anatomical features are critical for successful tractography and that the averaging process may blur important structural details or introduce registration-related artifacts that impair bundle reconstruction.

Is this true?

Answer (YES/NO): NO